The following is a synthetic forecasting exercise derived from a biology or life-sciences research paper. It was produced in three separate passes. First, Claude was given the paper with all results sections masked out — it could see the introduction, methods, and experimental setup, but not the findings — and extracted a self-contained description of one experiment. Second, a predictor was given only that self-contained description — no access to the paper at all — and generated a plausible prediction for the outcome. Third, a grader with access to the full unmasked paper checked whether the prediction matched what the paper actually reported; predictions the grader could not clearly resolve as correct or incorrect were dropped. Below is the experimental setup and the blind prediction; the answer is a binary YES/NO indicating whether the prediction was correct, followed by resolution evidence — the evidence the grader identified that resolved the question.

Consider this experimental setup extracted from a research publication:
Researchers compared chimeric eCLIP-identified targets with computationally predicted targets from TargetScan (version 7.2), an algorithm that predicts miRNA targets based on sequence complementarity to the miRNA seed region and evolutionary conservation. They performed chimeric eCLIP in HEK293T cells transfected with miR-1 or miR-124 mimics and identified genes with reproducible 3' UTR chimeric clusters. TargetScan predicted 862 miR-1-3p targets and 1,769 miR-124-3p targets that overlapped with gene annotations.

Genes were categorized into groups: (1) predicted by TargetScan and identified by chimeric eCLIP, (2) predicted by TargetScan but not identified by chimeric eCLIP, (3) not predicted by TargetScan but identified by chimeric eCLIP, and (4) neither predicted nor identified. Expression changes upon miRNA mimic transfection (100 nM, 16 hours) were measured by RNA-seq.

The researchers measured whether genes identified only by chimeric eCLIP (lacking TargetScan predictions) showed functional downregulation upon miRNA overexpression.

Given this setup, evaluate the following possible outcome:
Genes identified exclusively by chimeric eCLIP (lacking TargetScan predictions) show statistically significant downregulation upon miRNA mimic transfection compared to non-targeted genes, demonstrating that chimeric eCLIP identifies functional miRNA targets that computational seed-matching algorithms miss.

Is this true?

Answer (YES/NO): YES